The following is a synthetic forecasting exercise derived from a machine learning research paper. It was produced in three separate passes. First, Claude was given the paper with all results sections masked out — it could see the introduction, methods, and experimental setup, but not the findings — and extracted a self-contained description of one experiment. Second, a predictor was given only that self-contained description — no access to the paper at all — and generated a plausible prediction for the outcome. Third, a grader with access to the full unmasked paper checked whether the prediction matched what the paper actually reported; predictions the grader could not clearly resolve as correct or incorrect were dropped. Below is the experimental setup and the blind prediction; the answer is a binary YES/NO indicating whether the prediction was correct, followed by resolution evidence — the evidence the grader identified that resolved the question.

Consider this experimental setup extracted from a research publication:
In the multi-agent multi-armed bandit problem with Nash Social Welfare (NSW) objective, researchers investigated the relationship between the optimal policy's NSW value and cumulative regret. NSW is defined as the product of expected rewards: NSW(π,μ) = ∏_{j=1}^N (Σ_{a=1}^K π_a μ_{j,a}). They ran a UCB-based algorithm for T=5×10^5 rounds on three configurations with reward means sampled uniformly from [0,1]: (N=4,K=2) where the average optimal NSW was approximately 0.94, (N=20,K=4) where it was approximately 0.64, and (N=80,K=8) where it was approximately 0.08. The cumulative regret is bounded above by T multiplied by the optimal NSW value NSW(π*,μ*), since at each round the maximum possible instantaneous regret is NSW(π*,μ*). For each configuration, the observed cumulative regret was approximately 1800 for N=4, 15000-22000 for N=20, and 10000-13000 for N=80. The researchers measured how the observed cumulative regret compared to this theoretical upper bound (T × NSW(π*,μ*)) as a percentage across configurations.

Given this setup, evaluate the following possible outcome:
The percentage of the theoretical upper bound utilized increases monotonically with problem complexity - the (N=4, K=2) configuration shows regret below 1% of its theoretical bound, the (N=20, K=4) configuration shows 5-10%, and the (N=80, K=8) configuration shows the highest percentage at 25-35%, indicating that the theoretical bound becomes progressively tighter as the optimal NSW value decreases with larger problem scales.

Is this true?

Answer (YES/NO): NO